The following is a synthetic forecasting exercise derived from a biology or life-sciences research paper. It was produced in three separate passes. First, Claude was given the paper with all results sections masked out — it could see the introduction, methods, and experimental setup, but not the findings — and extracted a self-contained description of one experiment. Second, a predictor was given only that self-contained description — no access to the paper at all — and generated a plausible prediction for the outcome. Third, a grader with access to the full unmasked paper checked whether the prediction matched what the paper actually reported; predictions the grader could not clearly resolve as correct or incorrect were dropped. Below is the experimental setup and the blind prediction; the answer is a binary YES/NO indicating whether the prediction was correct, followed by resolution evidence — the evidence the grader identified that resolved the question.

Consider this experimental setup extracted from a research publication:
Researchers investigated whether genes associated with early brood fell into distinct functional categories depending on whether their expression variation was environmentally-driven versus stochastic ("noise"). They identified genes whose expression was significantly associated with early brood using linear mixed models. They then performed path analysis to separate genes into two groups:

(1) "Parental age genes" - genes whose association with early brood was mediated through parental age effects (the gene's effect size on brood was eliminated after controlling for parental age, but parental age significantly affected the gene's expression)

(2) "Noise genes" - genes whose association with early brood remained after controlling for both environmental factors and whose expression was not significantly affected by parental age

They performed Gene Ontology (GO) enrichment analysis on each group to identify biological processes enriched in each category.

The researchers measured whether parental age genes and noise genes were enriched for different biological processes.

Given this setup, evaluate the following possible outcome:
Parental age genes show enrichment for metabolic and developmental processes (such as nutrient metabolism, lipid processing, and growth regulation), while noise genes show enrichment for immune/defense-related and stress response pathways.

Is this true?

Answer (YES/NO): NO